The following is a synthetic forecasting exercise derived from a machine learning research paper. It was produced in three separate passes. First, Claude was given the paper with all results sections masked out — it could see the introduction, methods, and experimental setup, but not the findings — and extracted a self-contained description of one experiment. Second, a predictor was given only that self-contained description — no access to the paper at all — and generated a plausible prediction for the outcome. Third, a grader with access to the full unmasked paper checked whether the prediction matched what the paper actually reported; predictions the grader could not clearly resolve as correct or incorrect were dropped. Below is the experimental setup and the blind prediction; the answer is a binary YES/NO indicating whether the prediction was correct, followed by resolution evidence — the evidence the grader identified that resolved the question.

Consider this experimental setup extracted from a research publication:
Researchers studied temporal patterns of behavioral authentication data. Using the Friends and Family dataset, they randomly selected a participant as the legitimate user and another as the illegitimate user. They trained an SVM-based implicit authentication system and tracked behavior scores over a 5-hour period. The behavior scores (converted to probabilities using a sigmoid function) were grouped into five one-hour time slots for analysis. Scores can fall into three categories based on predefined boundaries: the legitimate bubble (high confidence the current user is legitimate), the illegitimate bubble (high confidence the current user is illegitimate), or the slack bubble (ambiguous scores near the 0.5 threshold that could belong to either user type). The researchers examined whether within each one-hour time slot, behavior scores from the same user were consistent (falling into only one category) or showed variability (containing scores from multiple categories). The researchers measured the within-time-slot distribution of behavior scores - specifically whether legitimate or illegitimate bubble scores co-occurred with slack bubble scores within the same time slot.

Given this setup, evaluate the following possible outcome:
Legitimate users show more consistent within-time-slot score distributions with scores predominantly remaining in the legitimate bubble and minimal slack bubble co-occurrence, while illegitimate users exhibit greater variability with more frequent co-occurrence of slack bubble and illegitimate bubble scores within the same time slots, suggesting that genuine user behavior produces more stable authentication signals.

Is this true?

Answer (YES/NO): NO